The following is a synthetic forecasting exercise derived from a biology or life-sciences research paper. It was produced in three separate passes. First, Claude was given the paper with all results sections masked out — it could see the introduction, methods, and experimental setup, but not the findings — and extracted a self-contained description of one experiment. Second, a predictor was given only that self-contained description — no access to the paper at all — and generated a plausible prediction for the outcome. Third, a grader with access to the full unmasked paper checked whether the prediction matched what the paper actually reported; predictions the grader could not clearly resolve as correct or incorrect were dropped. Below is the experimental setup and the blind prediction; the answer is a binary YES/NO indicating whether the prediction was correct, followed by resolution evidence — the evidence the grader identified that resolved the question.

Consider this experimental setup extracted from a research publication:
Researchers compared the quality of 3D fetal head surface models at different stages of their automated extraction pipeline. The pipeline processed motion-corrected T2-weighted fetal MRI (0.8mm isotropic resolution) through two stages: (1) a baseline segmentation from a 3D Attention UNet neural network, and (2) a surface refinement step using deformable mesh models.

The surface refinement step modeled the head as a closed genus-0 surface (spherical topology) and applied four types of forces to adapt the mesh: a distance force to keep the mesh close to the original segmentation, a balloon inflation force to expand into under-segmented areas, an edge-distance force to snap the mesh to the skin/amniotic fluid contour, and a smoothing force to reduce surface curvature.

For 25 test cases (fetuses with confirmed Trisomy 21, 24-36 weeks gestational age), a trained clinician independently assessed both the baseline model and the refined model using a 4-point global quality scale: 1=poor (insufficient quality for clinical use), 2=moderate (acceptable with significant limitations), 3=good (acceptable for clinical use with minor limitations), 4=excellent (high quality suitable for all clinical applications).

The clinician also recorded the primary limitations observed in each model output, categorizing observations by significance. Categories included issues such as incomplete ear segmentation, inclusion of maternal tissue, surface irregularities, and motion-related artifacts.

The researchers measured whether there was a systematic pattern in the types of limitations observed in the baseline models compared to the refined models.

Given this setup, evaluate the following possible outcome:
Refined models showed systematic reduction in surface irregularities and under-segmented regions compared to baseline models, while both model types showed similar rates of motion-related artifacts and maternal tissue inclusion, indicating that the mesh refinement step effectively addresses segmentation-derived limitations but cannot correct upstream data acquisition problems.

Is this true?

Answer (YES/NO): NO